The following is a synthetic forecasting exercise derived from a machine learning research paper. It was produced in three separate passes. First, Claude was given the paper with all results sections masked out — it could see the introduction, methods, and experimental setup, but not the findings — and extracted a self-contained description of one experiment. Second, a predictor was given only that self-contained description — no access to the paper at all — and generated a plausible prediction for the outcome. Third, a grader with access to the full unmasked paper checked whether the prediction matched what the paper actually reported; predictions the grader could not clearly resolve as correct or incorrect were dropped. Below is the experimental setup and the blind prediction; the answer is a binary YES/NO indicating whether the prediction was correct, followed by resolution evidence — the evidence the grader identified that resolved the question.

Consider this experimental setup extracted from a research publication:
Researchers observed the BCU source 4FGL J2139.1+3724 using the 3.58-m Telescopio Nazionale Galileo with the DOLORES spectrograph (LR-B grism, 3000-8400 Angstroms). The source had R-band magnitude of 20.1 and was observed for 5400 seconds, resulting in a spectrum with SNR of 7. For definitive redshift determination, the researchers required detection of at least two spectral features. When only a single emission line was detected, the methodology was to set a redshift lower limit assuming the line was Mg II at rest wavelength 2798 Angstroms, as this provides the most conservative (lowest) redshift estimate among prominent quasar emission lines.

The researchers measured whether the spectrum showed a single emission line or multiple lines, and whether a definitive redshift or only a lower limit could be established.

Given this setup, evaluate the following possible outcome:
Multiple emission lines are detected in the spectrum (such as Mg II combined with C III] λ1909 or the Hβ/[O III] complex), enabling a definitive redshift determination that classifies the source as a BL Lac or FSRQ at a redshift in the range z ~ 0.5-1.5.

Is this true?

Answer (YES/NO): NO